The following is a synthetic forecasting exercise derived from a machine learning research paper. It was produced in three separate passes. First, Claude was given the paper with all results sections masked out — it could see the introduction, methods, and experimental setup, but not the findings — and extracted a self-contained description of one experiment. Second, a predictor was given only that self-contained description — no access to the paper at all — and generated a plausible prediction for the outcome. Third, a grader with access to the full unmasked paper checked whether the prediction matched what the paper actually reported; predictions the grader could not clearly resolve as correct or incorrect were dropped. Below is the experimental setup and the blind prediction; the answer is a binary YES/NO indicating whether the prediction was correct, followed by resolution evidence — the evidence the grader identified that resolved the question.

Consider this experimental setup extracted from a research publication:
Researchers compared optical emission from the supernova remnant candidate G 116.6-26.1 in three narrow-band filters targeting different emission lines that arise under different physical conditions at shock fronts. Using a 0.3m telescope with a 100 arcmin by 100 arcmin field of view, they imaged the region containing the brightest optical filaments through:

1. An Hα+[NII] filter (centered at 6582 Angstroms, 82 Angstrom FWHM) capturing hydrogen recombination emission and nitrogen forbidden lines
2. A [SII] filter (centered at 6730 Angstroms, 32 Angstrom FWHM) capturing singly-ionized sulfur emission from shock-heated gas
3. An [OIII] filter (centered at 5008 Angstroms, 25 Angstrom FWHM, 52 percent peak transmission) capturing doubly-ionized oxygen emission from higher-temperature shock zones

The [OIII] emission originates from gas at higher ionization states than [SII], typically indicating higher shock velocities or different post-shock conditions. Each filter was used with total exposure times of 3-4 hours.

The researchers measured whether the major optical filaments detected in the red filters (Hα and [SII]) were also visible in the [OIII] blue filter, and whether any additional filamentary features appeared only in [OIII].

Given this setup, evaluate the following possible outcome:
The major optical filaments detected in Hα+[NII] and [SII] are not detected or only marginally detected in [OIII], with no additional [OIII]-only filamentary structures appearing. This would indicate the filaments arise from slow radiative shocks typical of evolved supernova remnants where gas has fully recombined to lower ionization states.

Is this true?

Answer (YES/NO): NO